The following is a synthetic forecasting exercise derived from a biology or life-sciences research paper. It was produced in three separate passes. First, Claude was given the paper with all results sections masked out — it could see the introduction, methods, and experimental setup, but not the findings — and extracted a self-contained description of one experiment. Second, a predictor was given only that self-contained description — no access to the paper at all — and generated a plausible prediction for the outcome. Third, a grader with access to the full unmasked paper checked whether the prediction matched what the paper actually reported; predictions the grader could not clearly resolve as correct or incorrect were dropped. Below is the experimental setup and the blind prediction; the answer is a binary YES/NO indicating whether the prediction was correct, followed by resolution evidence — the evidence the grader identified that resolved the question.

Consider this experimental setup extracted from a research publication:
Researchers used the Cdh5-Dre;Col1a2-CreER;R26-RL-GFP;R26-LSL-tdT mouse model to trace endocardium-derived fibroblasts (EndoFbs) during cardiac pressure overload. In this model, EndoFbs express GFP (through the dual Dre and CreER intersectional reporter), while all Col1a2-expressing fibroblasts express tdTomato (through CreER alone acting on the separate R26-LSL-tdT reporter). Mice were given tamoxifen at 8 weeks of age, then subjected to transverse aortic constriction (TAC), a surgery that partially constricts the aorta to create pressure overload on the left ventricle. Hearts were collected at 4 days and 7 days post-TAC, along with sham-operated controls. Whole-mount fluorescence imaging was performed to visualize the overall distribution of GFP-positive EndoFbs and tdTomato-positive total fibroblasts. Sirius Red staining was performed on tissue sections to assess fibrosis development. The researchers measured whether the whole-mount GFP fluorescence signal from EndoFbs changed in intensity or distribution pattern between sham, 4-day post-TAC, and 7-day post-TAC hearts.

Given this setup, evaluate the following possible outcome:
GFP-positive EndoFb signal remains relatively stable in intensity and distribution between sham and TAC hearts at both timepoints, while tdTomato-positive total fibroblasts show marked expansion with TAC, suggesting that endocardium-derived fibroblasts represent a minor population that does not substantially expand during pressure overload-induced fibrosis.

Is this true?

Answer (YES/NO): NO